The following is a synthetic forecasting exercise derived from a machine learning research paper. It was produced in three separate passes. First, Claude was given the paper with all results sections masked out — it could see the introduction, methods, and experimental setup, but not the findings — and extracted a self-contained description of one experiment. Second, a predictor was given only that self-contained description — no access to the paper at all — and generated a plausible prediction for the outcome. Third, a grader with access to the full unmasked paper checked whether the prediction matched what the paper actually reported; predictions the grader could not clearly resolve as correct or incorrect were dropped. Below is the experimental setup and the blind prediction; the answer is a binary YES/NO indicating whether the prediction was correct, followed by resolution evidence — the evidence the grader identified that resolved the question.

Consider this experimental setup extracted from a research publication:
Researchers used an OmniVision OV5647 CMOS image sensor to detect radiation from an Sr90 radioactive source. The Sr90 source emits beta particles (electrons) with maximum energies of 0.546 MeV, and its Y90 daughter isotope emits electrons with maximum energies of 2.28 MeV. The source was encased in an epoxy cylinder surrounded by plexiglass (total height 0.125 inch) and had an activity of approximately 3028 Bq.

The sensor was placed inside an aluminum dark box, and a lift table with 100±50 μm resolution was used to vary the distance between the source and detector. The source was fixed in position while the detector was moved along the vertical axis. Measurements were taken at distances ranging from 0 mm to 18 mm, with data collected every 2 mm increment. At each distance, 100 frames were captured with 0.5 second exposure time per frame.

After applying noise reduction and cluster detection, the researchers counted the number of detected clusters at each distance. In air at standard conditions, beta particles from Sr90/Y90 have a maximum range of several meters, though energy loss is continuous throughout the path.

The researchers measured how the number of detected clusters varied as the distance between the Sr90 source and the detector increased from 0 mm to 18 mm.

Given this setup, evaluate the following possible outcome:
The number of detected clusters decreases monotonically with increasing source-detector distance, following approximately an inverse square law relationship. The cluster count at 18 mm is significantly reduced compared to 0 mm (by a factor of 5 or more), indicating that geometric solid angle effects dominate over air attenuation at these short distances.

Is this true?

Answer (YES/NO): YES